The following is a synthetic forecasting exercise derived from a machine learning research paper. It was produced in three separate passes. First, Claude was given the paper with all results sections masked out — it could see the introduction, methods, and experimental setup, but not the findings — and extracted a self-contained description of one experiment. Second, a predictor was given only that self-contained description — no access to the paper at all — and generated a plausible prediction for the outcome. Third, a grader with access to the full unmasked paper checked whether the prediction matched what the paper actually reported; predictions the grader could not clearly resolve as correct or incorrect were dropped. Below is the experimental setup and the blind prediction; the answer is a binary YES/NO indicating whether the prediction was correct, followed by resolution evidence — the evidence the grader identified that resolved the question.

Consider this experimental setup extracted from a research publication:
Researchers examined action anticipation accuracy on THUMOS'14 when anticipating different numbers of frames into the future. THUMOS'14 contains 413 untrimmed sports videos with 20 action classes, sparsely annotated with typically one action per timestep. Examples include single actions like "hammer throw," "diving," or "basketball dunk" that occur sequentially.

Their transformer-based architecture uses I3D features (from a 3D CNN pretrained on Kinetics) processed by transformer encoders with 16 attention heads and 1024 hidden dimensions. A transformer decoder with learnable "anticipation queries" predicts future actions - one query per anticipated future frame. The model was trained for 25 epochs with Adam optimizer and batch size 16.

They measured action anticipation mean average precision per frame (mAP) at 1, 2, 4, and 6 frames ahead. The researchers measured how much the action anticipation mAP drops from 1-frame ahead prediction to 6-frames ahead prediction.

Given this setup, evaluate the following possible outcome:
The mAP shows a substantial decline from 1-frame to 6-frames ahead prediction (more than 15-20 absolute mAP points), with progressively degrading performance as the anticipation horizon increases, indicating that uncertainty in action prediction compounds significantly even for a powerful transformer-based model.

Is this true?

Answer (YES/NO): NO